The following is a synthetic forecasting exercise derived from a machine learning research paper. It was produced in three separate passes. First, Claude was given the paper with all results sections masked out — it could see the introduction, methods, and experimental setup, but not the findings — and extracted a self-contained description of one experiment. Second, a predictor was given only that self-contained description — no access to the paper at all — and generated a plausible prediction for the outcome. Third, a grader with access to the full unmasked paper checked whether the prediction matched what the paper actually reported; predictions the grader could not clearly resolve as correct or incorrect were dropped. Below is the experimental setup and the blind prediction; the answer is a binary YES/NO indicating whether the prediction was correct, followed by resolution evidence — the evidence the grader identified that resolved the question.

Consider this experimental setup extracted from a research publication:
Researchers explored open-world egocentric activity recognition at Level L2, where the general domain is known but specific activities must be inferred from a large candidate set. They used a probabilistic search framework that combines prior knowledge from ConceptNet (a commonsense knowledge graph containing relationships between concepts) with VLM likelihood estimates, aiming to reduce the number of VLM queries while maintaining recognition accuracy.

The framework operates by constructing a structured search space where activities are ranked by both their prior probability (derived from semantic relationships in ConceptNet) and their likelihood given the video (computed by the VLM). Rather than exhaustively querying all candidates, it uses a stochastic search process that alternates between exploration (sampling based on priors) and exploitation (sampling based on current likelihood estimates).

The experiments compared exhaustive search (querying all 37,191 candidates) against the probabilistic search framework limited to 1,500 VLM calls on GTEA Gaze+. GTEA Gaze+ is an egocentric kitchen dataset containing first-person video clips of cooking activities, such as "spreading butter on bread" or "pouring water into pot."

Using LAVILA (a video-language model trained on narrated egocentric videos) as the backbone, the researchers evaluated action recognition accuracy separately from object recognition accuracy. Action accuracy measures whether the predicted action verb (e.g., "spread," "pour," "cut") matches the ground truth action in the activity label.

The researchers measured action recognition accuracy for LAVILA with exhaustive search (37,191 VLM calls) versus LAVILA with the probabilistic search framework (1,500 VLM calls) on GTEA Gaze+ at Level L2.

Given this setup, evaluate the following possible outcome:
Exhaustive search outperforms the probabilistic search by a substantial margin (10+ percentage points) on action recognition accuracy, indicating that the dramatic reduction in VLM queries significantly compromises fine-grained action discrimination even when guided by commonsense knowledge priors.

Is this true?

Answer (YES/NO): NO